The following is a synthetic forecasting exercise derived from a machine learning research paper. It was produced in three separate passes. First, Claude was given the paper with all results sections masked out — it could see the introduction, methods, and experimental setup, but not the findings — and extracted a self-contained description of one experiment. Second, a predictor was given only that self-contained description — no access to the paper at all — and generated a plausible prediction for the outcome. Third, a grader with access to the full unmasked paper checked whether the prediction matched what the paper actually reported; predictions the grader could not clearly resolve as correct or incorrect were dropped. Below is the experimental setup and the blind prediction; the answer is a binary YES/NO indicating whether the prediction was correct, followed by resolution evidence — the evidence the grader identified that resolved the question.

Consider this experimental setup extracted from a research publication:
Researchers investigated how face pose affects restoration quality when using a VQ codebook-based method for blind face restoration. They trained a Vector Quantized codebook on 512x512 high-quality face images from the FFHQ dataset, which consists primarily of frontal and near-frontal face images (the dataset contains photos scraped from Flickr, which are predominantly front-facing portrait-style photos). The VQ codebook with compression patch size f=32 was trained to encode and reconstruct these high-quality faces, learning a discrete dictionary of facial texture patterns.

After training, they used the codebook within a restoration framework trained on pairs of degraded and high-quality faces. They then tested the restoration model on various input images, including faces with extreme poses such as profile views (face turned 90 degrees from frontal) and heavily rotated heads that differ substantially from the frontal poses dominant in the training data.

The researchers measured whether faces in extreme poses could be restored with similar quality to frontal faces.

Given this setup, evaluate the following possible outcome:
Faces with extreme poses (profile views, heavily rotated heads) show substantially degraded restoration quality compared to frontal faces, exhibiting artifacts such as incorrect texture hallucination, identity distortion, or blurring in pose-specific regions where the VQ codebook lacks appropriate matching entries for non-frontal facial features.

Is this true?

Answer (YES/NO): YES